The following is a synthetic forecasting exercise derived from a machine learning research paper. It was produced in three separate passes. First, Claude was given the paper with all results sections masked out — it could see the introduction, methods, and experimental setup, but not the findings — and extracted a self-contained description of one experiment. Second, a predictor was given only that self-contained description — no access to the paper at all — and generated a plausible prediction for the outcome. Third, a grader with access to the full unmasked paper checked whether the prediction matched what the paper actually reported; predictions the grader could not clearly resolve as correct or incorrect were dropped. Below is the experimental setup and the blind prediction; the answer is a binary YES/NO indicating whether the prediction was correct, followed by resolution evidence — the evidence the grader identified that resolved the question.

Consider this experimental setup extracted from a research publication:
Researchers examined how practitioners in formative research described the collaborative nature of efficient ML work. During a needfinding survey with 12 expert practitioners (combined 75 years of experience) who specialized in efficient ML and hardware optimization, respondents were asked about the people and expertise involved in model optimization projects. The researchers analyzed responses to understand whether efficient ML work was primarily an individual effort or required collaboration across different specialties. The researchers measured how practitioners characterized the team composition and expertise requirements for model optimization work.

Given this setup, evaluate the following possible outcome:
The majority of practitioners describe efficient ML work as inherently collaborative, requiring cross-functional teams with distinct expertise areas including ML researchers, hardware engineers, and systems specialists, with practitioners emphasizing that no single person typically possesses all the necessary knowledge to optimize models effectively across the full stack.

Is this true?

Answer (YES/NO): NO